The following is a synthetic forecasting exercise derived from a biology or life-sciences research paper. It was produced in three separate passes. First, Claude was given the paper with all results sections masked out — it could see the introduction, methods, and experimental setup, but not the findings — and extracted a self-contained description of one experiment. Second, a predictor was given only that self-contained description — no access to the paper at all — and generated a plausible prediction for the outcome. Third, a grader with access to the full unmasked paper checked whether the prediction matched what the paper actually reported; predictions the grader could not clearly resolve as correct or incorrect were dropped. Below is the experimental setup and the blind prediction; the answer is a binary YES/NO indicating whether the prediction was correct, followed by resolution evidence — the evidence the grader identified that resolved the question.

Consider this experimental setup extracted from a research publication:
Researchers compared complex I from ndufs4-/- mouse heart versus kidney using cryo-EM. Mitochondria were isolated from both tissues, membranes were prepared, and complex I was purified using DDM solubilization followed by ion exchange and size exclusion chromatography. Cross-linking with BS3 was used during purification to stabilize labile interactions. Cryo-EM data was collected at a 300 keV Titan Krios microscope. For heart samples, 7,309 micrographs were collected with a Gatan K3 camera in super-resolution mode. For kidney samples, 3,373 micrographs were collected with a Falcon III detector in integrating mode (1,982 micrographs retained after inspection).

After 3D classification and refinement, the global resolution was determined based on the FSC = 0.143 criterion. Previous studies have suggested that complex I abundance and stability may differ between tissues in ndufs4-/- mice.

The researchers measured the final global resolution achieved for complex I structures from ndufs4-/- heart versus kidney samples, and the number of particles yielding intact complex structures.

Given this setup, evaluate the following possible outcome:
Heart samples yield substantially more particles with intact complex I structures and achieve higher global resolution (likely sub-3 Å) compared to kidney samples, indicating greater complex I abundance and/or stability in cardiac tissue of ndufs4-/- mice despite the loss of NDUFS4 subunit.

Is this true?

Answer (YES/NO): NO